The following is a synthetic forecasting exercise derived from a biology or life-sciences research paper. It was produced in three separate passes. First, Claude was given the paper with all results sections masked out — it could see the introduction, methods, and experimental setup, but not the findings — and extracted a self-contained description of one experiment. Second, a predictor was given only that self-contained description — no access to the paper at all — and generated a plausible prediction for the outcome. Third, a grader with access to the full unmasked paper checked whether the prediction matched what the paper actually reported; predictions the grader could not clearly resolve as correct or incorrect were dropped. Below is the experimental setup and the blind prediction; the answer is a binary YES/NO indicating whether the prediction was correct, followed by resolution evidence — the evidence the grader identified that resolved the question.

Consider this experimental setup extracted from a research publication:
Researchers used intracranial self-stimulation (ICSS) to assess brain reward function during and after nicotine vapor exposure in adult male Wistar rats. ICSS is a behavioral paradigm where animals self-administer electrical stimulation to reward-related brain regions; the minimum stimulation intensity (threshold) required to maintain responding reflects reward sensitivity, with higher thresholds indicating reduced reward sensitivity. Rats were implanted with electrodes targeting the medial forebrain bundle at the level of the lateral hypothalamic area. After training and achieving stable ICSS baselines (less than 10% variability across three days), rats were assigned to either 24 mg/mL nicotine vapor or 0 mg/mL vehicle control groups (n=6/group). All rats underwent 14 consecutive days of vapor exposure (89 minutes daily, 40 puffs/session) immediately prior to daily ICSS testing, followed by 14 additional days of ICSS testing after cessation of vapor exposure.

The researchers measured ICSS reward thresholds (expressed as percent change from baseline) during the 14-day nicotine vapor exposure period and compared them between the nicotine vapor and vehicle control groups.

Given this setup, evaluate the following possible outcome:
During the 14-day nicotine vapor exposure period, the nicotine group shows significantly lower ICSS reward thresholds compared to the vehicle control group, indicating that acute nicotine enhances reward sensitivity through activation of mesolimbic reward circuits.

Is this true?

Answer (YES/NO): NO